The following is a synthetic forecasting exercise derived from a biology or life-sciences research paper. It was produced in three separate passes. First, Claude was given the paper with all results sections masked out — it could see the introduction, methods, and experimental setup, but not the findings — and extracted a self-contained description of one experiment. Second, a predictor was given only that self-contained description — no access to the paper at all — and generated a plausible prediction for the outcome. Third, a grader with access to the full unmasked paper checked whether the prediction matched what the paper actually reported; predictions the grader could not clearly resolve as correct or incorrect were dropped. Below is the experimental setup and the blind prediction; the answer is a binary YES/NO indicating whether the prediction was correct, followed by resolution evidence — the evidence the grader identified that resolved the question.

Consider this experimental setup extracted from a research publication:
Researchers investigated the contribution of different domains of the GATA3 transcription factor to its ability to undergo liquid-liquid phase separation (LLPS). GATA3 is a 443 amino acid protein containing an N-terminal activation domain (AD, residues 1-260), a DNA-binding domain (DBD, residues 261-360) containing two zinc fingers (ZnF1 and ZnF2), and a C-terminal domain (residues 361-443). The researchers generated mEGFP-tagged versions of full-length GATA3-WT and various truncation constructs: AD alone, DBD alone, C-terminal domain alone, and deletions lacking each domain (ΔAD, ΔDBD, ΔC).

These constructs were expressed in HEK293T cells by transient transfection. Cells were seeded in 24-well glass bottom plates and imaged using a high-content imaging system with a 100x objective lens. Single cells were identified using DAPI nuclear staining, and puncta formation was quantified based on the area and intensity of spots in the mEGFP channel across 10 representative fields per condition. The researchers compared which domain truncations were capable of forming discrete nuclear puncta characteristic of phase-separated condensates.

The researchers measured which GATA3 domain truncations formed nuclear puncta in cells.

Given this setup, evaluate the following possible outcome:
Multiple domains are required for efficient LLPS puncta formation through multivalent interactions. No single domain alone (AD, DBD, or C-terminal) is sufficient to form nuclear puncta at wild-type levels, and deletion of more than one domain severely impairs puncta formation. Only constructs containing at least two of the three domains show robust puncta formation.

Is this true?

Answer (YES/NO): NO